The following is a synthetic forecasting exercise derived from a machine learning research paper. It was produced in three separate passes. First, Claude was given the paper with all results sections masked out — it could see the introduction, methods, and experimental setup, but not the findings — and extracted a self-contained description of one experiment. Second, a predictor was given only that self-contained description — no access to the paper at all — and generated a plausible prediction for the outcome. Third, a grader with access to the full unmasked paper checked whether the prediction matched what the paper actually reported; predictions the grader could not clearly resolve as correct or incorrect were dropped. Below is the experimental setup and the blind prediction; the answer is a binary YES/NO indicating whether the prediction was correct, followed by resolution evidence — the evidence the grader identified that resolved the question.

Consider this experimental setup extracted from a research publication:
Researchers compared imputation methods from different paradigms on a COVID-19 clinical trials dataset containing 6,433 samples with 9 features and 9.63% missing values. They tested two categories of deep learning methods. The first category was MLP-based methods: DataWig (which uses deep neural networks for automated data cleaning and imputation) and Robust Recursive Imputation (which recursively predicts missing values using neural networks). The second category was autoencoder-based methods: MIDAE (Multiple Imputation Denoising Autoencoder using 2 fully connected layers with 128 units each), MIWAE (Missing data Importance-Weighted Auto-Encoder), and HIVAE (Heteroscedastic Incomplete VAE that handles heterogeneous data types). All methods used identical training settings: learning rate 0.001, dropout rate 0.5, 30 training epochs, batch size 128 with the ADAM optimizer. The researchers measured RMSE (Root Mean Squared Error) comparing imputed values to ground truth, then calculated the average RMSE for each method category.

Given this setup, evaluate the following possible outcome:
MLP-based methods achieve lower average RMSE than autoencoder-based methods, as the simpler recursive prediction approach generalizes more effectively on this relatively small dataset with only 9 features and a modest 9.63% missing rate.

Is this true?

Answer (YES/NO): NO